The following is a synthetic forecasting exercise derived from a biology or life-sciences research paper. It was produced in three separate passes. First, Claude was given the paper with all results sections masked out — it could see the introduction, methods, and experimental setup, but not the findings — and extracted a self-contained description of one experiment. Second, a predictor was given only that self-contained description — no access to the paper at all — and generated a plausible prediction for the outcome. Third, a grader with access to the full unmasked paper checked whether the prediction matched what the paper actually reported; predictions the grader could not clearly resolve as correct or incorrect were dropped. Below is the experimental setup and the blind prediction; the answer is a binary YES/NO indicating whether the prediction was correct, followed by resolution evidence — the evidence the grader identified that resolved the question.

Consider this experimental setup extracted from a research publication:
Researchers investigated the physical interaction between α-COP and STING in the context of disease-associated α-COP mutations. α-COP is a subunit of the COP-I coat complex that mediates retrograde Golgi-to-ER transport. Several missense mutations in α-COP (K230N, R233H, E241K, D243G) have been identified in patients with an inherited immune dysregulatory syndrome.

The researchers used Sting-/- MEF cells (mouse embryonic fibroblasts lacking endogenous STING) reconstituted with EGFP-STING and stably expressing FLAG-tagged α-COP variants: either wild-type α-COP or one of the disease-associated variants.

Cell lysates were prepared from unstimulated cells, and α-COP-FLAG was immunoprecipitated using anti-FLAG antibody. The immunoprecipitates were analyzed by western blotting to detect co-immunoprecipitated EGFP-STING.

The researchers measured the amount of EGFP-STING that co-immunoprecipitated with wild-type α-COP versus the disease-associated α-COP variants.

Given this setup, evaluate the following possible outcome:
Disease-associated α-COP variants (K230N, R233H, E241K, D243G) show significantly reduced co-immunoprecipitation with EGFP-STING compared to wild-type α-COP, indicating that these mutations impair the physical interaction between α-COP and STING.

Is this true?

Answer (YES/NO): YES